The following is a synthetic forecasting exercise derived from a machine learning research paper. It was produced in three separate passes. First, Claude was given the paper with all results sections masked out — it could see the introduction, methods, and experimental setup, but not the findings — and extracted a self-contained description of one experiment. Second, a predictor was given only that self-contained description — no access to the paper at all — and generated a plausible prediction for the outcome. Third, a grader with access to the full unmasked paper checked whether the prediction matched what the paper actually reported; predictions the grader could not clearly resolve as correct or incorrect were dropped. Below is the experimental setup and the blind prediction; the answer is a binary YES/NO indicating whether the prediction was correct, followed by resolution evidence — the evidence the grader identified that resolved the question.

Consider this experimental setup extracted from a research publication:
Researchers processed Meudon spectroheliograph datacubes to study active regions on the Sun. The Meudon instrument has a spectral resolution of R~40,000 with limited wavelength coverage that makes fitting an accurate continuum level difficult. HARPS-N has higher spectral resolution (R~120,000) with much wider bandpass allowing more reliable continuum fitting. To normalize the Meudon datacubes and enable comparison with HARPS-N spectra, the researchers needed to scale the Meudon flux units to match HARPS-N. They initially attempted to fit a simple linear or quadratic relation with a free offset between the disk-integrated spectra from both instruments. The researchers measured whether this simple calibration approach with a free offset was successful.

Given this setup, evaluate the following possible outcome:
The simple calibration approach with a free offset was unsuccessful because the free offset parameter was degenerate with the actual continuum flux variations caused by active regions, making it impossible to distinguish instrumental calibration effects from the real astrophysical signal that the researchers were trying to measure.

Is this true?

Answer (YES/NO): NO